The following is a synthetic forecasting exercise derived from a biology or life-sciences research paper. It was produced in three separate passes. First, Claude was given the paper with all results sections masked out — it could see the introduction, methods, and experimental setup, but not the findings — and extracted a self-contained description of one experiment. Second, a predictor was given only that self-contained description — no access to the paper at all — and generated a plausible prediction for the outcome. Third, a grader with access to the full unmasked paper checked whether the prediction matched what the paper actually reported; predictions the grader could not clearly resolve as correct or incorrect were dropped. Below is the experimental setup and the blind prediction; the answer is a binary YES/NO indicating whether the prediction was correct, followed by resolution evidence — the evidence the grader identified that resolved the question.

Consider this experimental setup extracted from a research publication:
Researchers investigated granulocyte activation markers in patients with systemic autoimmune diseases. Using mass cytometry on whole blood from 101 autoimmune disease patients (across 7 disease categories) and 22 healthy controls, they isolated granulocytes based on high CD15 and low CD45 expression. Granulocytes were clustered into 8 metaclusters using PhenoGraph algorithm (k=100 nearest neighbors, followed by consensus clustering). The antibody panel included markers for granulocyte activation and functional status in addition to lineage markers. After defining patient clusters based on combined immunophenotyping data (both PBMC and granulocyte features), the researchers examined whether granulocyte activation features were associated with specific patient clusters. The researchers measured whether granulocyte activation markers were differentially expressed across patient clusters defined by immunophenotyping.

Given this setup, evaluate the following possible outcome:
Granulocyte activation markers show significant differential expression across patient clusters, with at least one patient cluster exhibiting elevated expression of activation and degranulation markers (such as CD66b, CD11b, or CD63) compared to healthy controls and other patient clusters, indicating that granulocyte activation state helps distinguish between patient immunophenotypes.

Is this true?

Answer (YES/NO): NO